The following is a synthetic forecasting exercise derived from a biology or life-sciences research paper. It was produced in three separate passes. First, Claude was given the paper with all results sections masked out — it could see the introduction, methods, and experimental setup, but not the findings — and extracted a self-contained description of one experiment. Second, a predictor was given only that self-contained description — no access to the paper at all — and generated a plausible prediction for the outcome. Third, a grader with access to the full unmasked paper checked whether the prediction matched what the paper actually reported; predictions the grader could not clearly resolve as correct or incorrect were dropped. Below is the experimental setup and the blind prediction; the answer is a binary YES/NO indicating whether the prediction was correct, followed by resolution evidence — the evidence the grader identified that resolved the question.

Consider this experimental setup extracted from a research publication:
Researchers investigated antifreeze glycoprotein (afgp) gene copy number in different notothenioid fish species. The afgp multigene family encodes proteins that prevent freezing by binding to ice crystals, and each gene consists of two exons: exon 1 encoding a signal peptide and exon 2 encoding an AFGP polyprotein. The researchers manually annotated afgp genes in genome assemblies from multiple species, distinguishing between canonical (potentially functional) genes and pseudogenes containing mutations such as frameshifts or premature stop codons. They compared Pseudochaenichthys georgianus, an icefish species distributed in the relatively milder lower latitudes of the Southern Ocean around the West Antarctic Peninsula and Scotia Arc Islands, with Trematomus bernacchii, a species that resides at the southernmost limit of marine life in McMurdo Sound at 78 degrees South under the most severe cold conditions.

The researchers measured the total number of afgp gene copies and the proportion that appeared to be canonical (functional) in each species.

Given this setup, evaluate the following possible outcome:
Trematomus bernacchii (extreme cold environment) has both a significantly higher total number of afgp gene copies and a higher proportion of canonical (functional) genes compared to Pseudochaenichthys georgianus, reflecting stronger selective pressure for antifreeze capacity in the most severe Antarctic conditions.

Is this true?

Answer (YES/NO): NO